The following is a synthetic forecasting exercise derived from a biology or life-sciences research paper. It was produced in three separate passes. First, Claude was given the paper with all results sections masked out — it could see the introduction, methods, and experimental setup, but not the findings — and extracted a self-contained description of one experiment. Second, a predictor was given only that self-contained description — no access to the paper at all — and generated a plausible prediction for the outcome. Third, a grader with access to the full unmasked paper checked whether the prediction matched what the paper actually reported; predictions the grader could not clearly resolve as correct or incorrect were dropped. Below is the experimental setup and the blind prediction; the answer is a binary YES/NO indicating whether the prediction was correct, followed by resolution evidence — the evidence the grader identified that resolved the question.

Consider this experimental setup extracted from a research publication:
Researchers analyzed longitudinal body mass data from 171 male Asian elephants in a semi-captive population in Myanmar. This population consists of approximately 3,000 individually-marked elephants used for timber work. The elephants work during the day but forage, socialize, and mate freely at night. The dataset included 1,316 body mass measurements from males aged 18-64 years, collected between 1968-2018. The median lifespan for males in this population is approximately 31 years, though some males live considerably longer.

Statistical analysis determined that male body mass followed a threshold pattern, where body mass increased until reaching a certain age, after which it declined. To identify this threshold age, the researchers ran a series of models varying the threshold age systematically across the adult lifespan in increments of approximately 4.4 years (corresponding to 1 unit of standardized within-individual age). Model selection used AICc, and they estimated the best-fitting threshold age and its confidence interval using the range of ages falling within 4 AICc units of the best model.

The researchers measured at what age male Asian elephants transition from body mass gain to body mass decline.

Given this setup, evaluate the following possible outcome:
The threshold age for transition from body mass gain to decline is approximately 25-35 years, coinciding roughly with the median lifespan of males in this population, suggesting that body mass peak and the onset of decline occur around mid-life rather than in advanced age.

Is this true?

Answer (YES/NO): NO